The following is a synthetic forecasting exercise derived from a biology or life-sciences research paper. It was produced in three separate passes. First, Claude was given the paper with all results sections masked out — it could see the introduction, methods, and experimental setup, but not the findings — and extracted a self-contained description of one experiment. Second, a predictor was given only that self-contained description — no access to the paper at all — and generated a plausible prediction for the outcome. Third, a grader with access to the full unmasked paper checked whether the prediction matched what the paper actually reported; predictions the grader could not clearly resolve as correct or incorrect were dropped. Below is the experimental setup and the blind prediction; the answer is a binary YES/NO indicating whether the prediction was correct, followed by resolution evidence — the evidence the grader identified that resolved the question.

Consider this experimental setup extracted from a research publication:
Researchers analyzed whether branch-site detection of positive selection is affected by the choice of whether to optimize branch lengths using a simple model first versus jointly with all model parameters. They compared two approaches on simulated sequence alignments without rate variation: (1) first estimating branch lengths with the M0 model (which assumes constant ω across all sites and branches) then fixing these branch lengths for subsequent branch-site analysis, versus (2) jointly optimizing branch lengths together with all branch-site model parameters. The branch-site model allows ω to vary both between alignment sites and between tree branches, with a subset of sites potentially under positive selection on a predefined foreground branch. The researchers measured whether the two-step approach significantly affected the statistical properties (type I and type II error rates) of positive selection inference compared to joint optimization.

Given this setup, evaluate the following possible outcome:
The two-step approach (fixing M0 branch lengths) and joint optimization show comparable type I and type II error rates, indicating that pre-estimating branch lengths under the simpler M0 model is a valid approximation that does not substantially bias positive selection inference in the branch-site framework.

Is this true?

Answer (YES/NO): YES